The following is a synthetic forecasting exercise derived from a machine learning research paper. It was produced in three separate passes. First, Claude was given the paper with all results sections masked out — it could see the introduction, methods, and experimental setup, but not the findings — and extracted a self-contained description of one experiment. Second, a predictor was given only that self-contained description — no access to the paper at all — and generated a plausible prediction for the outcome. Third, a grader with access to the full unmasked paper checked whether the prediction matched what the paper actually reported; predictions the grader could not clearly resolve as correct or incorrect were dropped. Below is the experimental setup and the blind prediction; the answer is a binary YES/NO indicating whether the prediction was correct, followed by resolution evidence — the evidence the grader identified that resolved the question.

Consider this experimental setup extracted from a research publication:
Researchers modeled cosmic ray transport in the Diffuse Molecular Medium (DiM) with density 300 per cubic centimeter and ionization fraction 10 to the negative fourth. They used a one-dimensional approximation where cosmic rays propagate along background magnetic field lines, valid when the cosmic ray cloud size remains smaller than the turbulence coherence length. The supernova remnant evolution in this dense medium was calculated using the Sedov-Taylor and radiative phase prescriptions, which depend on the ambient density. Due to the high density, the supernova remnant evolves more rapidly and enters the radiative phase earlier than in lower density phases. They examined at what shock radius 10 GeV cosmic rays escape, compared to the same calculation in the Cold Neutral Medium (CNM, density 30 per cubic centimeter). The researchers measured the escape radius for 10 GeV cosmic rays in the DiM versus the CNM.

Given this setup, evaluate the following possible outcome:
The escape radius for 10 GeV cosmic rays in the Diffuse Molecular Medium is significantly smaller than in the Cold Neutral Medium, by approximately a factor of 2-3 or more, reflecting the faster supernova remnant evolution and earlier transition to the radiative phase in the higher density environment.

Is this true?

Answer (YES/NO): YES